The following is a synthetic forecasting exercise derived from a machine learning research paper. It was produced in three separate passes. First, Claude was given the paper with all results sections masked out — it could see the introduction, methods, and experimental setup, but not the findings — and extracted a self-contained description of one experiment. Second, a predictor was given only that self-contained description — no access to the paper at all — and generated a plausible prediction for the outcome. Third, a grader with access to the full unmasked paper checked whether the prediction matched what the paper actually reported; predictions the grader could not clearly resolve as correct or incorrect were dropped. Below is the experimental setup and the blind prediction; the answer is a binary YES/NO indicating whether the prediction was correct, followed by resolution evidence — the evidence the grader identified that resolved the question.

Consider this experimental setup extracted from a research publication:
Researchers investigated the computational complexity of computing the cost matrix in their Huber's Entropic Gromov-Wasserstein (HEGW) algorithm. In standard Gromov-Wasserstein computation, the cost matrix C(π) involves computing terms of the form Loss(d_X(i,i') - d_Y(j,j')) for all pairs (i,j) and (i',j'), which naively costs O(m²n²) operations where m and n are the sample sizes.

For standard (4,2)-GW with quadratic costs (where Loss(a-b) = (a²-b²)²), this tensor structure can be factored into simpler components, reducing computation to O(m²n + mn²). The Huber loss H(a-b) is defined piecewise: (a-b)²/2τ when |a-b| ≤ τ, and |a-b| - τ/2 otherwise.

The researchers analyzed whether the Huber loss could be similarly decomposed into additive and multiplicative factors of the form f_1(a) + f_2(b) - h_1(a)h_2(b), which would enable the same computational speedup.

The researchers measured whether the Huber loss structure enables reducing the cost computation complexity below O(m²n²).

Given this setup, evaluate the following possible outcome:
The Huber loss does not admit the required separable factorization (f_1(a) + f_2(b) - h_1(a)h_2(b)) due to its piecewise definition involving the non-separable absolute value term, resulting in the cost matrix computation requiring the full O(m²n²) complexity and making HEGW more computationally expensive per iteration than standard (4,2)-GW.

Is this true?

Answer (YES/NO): NO